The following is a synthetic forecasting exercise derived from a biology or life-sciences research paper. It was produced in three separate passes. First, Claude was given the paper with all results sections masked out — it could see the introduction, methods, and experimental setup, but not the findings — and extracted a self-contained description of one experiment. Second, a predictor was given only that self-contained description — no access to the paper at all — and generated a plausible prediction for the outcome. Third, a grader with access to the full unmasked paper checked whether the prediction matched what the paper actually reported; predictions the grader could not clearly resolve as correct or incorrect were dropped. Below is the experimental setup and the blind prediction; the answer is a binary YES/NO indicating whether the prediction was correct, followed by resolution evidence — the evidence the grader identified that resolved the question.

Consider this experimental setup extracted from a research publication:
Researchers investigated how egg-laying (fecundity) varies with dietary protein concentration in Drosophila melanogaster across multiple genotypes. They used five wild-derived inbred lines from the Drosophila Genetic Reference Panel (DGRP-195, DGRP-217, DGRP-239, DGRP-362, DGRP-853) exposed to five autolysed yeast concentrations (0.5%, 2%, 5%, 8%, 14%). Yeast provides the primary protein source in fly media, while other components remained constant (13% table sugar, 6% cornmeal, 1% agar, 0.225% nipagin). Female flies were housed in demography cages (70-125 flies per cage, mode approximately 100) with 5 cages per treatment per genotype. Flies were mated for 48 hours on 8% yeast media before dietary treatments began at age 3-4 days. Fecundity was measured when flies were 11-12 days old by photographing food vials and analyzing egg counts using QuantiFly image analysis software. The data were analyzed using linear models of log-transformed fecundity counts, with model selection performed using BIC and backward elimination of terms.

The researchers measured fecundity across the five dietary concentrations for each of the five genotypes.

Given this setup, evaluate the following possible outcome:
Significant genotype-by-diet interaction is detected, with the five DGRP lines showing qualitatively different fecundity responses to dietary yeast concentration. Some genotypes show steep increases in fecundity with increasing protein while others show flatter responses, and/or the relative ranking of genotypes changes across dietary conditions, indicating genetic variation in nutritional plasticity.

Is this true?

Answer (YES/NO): YES